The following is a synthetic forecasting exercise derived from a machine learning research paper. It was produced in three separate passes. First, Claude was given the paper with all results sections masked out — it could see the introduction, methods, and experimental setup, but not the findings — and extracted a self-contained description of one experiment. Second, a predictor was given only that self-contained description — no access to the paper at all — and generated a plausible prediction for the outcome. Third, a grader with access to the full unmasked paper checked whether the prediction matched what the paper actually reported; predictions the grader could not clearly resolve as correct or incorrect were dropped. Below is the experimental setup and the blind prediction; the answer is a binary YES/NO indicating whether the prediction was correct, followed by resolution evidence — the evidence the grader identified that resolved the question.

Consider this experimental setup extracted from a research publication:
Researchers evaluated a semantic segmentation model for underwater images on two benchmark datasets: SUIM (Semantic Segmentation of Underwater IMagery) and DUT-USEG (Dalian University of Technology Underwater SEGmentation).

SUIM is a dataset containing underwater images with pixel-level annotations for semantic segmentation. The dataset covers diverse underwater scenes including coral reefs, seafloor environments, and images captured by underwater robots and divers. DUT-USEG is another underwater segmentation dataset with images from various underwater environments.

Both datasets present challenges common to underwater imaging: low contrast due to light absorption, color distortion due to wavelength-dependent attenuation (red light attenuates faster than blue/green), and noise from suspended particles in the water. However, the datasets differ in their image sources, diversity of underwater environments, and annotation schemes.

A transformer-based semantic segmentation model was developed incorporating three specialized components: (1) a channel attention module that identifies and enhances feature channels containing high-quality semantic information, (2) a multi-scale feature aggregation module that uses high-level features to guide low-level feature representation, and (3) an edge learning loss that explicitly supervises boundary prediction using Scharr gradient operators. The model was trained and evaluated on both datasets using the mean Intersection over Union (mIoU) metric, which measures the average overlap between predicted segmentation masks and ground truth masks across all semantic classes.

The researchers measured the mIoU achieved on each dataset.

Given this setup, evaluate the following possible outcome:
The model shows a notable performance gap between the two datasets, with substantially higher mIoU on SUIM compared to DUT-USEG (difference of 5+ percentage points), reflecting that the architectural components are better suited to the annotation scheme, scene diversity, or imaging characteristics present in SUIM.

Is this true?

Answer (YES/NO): YES